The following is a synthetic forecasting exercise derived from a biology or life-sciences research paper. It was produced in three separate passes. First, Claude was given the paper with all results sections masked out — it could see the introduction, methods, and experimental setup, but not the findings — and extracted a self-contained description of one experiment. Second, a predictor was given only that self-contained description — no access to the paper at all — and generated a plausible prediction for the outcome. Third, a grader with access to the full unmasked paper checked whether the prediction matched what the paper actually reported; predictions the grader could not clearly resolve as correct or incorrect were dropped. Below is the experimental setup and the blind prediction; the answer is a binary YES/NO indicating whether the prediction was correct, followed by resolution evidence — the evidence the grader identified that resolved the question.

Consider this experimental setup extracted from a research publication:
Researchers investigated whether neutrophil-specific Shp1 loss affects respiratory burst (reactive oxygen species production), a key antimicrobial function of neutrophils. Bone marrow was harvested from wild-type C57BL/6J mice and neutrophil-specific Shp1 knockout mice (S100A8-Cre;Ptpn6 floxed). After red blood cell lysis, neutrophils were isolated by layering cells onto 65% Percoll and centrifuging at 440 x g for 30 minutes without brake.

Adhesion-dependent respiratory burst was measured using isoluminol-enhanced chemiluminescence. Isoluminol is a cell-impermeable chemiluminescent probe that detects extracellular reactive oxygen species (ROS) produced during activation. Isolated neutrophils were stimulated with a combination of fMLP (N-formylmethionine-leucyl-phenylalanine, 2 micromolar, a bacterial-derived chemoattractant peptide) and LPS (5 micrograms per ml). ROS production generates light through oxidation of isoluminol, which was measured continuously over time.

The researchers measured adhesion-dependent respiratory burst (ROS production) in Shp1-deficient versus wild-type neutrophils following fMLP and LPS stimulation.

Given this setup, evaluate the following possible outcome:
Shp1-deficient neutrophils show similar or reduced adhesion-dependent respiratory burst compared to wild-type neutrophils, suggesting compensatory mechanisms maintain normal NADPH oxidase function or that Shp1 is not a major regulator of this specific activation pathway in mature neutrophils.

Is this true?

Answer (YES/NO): NO